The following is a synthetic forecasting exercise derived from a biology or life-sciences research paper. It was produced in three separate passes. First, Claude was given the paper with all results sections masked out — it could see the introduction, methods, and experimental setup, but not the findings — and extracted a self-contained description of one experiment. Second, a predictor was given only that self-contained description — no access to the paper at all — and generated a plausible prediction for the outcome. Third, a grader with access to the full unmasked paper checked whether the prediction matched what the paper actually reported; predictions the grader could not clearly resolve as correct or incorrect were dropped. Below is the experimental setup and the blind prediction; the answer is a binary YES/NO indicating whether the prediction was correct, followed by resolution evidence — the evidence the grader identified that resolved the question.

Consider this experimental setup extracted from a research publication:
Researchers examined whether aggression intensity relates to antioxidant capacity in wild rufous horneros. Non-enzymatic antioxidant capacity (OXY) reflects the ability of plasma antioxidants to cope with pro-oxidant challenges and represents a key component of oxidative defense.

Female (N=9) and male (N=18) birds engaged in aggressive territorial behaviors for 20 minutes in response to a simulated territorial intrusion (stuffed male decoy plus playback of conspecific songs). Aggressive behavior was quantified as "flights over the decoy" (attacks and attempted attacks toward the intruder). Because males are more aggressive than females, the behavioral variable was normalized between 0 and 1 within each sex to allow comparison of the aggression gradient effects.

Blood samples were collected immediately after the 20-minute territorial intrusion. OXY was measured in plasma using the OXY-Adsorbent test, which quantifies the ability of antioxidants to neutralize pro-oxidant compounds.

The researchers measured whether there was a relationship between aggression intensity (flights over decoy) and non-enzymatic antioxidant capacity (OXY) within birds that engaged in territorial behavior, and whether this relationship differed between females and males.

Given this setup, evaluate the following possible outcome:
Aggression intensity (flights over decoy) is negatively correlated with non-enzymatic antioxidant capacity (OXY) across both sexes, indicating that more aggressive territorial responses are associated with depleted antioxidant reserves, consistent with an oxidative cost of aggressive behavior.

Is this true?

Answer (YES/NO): NO